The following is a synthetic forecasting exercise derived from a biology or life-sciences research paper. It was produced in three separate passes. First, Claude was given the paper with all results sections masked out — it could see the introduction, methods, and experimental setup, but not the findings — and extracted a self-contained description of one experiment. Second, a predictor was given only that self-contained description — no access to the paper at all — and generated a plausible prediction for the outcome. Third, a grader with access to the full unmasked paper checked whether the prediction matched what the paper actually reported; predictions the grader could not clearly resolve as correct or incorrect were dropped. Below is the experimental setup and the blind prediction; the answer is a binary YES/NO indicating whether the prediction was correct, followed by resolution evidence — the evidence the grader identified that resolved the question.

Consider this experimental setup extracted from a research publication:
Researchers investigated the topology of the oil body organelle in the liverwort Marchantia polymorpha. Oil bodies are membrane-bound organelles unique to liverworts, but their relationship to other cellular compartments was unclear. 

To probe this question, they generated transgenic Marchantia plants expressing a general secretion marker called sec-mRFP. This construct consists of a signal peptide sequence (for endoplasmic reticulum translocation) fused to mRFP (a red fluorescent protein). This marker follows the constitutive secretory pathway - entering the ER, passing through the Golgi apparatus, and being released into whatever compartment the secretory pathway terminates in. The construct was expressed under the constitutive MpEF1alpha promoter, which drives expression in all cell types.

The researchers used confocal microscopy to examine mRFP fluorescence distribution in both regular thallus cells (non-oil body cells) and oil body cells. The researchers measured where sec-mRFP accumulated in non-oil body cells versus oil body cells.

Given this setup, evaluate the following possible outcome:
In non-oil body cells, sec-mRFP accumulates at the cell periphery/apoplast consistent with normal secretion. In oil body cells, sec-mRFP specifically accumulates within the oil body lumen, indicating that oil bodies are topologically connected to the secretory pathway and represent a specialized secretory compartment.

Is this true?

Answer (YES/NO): NO